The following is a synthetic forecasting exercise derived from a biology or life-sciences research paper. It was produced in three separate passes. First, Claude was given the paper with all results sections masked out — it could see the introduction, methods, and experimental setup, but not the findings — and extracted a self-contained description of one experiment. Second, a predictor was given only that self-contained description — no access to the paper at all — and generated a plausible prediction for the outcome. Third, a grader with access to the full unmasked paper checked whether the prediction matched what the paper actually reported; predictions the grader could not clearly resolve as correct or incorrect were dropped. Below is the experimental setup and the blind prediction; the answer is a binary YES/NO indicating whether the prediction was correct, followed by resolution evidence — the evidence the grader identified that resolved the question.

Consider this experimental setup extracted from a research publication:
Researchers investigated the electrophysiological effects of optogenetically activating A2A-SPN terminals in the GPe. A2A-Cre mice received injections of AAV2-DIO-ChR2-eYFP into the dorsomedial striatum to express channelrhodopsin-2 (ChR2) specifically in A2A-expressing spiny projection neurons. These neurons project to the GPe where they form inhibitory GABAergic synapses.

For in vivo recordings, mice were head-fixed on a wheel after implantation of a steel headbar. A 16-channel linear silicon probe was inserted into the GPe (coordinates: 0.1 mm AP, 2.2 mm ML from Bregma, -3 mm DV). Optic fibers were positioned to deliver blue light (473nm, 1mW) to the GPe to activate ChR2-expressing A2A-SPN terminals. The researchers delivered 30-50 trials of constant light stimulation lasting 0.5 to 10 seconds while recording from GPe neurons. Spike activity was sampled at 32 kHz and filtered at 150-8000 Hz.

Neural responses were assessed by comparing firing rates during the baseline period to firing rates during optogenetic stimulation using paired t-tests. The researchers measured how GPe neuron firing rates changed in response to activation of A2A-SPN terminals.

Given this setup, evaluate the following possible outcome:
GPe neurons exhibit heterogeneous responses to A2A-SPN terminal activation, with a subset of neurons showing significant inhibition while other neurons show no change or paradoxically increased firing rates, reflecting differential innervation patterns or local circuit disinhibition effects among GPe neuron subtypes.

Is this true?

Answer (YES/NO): NO